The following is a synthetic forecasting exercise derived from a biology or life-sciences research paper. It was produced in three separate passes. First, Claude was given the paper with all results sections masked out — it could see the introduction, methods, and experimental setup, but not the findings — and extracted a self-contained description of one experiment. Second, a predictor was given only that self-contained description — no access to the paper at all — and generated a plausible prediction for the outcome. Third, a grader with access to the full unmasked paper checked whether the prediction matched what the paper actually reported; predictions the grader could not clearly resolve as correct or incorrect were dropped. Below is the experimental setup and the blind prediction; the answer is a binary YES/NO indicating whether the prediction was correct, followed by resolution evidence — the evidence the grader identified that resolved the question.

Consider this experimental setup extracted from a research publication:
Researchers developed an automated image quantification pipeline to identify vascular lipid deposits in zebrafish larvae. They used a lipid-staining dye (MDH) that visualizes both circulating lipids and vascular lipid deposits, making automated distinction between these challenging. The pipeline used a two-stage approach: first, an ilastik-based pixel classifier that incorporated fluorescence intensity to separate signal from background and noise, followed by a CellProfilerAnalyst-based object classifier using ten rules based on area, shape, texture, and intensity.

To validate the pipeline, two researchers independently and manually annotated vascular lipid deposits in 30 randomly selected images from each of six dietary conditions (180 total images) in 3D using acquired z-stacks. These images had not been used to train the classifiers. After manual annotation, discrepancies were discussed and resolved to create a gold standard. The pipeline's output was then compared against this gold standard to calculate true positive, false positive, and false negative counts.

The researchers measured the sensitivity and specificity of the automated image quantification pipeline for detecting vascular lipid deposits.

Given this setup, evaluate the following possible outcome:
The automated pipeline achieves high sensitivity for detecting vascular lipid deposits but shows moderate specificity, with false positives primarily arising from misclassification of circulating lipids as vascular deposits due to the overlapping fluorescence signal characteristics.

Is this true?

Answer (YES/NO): NO